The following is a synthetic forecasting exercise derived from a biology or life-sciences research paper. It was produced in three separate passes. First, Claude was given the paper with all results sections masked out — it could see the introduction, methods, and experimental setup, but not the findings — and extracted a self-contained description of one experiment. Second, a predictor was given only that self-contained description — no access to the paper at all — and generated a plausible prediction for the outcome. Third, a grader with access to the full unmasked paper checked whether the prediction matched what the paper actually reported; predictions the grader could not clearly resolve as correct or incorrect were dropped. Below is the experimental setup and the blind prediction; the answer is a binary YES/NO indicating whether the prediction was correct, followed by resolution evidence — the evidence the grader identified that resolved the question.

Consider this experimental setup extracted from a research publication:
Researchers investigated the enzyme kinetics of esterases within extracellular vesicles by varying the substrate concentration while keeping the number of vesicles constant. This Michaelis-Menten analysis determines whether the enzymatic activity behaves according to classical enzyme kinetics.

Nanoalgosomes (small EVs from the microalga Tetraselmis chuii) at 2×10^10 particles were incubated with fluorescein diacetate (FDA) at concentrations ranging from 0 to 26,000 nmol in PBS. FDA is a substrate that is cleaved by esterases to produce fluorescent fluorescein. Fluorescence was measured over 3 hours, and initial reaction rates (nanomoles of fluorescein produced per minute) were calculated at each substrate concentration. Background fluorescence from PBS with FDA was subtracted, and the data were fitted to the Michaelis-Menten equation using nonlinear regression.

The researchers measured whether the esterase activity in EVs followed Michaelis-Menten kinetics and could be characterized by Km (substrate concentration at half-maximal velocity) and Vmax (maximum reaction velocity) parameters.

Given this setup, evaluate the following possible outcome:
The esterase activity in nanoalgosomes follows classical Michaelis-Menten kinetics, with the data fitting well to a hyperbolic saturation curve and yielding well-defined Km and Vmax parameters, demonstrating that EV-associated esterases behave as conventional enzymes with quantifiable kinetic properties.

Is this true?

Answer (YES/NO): YES